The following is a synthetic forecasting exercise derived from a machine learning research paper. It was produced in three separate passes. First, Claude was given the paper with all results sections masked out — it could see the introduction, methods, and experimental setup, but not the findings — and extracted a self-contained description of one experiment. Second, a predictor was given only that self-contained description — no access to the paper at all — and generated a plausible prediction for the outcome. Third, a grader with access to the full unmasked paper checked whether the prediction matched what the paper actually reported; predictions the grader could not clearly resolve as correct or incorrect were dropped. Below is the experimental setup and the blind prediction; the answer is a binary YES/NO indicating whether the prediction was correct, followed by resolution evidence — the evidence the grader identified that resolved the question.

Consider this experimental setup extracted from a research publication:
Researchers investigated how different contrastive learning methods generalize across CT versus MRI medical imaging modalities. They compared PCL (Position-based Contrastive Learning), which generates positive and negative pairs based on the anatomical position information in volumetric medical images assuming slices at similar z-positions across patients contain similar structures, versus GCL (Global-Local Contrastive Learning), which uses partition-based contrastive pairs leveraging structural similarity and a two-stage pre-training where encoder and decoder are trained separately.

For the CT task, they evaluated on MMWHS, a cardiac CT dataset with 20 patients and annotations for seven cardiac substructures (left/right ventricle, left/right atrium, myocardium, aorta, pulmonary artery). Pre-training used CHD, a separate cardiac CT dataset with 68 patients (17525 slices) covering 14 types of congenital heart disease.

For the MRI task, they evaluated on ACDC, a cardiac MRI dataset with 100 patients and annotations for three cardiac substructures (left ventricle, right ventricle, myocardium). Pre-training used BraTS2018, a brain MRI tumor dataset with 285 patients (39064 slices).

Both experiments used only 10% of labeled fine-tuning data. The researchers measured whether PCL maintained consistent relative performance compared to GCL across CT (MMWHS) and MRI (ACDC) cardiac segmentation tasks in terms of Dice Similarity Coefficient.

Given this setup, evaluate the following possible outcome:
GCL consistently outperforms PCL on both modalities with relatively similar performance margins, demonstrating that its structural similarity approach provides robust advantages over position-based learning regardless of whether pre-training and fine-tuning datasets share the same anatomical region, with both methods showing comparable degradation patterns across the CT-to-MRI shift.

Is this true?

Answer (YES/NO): NO